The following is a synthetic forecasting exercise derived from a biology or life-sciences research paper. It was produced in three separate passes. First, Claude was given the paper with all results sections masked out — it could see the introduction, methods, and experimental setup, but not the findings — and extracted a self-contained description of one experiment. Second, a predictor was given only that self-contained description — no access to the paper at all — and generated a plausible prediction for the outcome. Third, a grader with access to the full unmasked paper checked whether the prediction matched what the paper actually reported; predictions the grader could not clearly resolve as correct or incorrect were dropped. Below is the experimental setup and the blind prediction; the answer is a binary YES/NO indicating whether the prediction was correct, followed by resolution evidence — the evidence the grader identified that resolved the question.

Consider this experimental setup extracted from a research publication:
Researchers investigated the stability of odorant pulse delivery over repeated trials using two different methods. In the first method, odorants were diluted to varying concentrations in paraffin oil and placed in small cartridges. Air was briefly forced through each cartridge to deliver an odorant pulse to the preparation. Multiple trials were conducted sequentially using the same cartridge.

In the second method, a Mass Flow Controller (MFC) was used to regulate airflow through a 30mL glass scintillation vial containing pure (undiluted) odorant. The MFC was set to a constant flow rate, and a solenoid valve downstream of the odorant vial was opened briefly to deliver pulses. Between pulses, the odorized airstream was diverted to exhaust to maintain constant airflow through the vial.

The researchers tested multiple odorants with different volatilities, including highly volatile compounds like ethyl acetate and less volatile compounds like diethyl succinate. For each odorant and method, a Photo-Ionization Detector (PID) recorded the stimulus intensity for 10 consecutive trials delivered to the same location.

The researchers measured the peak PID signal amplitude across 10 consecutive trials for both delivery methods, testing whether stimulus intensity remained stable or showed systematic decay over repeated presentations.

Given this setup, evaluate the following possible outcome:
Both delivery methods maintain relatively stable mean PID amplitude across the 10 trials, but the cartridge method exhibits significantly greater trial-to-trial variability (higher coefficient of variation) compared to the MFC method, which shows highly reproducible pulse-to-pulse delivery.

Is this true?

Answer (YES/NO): NO